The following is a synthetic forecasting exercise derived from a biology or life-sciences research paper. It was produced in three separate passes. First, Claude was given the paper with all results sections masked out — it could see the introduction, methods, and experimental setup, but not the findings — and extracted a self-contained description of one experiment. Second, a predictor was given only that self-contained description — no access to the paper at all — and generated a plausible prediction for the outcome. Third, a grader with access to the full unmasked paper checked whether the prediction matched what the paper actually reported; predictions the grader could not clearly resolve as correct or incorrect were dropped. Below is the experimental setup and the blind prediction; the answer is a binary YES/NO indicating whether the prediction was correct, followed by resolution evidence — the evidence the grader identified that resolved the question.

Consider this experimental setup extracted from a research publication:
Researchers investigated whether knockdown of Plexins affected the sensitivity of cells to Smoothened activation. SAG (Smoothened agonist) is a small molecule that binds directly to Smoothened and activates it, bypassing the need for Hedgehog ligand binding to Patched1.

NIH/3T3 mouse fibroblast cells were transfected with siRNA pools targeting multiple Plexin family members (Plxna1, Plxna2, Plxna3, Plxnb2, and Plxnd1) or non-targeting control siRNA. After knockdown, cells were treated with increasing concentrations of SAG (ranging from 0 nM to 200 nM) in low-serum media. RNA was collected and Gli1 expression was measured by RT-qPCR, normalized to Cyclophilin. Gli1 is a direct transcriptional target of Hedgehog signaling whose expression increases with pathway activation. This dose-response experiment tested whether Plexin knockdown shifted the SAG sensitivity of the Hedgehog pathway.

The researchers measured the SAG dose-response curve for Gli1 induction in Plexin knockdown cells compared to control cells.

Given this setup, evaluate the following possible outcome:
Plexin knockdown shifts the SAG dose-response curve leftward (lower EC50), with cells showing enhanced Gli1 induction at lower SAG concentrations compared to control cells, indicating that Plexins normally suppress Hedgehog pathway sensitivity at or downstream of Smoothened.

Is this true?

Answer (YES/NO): NO